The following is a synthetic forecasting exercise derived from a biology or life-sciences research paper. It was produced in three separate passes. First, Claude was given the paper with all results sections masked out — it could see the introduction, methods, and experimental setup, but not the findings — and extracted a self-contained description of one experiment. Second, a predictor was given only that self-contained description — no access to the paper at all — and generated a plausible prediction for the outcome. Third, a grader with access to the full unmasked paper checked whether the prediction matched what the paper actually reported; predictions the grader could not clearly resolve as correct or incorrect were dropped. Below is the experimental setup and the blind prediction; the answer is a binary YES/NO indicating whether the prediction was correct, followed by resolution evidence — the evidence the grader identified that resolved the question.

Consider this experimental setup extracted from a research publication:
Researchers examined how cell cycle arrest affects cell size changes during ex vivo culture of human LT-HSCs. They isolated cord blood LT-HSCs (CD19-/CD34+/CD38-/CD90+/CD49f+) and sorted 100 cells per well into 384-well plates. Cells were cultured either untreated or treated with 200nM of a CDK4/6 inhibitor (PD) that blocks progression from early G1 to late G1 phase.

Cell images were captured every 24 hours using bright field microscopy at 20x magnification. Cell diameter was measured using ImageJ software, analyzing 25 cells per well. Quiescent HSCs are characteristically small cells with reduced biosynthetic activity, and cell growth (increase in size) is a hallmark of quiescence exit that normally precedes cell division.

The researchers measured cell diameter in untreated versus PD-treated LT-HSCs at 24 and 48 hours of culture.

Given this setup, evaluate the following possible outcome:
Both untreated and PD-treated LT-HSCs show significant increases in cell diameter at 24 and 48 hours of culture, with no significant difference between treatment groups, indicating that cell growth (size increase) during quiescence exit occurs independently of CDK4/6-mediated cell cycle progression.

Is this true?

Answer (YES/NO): YES